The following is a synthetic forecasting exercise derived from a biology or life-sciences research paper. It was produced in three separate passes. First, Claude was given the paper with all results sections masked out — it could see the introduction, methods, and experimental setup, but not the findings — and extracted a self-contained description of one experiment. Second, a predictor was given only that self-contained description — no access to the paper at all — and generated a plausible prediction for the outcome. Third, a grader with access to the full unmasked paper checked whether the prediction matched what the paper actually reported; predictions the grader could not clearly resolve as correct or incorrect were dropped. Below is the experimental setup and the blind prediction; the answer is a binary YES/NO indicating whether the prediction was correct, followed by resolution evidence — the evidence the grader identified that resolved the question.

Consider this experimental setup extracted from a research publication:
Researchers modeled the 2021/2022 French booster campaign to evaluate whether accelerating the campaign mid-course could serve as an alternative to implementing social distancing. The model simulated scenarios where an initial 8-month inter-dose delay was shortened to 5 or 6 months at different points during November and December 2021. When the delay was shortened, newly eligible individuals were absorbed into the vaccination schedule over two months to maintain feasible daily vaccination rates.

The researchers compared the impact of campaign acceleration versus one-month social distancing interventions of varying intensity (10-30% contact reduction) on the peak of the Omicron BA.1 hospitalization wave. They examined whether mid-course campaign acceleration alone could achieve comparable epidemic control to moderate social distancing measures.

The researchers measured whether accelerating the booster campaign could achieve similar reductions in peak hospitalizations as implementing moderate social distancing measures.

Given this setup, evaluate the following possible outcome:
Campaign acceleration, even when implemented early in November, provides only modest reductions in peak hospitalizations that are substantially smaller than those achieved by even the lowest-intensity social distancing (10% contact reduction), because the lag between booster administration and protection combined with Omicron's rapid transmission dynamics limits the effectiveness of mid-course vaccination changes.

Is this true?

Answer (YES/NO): NO